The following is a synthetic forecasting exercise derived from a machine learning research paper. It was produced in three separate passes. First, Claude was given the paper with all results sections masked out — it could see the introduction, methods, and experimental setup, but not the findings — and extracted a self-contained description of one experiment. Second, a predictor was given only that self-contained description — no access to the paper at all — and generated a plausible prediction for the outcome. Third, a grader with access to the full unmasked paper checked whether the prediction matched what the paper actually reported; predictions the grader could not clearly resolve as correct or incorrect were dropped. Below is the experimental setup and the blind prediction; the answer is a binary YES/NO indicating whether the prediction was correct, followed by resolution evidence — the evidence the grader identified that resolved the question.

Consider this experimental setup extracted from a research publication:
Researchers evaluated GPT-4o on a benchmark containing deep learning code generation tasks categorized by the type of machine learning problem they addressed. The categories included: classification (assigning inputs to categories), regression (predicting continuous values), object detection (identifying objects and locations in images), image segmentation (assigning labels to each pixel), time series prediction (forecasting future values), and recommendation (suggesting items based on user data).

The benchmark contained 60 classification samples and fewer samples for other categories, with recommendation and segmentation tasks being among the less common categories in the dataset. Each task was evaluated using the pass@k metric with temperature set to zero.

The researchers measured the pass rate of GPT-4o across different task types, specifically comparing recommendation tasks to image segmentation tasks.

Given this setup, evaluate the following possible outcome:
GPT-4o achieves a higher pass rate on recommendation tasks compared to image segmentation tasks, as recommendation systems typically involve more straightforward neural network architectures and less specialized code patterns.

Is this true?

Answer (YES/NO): YES